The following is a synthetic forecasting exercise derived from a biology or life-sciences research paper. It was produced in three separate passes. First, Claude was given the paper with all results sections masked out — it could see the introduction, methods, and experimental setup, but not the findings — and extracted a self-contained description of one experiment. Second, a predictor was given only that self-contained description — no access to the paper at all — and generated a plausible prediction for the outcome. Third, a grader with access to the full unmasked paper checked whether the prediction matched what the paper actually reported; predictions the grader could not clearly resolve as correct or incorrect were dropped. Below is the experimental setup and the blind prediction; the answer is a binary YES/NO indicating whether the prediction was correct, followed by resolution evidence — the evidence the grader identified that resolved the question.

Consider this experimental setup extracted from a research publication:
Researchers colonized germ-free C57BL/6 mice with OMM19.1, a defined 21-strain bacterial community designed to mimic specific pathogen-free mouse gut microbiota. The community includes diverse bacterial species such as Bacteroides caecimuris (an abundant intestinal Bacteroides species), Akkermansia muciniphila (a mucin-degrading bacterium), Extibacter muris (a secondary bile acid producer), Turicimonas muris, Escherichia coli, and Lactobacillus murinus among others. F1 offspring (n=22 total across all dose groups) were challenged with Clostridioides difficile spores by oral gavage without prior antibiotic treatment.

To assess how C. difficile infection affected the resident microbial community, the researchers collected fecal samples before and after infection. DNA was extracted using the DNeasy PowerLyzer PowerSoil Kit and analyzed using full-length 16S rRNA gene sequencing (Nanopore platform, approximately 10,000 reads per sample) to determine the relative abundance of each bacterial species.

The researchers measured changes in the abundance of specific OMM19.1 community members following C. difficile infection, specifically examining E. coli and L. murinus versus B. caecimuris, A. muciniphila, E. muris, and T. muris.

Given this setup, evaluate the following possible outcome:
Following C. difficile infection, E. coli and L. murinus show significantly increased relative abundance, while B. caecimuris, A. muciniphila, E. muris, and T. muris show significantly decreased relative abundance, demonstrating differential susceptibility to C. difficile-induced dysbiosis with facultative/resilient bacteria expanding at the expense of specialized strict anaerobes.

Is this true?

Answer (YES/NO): YES